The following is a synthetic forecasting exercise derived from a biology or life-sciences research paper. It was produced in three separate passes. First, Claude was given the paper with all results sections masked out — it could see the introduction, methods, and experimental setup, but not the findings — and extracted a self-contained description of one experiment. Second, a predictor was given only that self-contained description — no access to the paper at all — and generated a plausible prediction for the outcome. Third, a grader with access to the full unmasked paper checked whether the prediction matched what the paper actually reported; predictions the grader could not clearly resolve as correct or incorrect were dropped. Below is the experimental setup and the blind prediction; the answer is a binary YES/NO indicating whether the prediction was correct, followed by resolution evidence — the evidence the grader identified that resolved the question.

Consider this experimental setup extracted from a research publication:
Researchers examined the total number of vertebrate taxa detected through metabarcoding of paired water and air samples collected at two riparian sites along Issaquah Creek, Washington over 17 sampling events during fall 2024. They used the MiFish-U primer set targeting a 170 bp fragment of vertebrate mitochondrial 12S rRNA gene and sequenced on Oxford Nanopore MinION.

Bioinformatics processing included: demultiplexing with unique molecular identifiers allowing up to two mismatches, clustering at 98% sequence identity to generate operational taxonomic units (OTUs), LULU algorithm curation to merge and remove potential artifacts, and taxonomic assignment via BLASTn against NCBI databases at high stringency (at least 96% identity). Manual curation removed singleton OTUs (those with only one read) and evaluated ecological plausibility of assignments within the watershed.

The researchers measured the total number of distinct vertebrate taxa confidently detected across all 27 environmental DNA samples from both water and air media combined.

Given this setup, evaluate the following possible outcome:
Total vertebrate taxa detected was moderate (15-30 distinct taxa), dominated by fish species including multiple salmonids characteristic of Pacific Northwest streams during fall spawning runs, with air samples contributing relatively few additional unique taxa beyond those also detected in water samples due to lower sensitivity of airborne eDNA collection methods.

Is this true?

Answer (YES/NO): NO